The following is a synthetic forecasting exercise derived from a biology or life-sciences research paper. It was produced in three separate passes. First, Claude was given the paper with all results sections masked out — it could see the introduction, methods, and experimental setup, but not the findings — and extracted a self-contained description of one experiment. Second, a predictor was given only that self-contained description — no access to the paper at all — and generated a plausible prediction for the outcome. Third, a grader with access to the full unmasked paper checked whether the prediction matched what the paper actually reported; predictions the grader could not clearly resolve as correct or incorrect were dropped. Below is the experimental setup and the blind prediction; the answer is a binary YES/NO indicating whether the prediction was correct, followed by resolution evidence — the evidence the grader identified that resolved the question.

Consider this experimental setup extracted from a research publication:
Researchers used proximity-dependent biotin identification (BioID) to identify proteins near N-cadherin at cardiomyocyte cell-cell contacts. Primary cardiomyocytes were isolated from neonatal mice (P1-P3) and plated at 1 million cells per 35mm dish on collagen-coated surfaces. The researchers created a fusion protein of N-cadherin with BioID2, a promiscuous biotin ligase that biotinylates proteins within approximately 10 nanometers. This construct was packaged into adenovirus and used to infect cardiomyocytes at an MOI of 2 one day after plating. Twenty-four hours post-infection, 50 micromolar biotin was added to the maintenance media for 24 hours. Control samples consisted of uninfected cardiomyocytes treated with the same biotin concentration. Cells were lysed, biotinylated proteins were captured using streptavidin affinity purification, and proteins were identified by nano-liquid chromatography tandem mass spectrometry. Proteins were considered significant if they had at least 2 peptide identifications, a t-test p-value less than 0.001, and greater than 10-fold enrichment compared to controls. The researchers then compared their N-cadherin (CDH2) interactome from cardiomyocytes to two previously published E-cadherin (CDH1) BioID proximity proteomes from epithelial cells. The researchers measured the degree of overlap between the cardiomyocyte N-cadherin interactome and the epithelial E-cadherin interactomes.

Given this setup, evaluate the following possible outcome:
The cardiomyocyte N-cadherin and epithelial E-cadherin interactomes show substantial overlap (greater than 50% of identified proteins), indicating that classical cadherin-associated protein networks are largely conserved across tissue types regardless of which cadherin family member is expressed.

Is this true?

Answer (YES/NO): NO